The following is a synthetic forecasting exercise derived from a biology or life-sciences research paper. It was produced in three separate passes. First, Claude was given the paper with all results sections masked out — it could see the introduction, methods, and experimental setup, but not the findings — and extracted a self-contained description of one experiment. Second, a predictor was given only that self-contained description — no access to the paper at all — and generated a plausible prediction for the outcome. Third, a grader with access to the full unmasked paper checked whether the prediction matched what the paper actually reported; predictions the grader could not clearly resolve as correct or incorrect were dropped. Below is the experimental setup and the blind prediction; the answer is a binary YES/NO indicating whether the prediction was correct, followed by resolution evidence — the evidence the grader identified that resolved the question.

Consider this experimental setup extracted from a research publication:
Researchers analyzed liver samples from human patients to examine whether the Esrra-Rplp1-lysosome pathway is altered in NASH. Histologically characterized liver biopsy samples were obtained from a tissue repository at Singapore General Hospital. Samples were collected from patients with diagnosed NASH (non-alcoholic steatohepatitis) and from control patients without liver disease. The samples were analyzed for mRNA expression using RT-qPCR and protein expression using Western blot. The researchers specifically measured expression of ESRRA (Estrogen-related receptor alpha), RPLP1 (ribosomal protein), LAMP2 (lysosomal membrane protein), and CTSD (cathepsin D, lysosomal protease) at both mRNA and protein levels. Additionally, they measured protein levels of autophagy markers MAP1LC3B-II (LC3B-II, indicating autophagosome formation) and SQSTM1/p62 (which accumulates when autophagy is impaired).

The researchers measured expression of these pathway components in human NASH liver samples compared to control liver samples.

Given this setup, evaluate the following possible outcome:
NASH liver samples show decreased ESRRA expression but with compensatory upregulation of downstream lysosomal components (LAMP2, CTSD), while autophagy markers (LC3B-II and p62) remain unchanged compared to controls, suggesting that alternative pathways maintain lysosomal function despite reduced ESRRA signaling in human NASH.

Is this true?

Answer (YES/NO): NO